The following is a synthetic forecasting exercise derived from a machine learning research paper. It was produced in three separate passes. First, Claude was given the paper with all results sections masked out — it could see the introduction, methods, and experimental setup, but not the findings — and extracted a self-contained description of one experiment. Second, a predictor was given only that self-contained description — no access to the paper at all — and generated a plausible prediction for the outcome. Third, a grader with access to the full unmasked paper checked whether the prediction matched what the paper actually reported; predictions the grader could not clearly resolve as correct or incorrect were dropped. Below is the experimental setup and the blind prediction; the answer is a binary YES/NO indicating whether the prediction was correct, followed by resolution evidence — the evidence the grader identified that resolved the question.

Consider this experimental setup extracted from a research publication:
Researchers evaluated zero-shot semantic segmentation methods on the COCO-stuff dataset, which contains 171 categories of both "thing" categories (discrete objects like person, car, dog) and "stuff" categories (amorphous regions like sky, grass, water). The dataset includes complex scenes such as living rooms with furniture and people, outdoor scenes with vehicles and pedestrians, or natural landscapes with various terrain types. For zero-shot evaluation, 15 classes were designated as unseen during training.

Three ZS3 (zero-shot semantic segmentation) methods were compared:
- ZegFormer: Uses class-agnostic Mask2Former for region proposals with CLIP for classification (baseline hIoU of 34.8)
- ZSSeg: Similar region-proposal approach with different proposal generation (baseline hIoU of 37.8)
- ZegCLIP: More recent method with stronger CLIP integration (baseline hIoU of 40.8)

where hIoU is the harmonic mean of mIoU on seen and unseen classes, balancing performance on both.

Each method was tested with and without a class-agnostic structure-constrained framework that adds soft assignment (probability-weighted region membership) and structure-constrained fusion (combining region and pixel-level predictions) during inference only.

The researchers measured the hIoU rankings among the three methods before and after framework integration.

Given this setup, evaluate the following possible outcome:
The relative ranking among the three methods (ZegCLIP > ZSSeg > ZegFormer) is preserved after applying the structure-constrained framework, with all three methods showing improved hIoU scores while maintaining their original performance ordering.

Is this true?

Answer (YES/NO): YES